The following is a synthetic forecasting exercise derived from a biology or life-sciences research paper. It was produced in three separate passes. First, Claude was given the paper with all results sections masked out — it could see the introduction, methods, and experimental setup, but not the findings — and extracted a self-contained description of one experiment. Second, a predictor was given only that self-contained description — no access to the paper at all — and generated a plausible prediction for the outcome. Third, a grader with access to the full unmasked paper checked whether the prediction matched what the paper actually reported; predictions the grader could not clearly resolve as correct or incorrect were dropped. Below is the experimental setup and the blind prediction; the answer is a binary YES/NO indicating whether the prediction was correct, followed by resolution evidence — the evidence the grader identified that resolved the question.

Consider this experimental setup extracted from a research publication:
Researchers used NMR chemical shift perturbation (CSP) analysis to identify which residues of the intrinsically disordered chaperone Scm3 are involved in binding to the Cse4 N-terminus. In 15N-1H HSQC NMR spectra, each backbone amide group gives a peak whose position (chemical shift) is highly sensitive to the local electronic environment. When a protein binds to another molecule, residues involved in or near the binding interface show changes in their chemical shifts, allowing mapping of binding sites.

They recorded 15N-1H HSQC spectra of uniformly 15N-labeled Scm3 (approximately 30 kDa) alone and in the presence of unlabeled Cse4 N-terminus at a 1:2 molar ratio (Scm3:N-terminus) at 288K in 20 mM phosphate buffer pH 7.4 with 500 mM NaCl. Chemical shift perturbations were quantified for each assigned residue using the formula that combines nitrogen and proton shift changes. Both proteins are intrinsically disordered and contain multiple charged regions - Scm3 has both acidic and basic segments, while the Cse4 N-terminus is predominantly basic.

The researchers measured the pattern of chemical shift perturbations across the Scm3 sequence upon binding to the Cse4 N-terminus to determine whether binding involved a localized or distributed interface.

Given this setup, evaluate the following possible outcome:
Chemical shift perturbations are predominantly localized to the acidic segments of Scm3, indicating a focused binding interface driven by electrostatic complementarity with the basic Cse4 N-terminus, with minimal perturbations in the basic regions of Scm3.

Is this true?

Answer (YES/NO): NO